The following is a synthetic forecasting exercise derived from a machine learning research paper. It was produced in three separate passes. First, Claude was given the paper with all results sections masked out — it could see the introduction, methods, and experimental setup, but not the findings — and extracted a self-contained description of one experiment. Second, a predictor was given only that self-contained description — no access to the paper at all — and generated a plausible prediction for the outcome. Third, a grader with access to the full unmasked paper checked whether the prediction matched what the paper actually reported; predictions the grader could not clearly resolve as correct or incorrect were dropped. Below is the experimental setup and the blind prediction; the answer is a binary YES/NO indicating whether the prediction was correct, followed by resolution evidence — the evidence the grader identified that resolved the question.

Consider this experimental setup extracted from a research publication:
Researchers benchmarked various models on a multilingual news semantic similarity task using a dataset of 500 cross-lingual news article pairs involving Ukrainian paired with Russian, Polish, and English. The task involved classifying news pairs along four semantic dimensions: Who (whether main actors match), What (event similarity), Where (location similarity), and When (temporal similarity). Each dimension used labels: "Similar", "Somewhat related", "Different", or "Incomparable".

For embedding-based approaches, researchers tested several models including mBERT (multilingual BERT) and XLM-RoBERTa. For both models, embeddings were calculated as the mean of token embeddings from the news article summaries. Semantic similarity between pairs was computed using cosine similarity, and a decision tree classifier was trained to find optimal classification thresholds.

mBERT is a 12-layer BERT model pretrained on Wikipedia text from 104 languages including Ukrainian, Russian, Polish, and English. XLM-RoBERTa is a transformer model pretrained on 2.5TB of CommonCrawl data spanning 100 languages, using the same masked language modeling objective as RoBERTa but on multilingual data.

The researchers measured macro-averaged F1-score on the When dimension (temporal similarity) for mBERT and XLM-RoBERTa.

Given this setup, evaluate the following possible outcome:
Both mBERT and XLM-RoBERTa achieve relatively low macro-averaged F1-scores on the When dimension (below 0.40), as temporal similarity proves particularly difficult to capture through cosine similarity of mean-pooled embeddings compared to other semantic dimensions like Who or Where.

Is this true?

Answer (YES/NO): NO